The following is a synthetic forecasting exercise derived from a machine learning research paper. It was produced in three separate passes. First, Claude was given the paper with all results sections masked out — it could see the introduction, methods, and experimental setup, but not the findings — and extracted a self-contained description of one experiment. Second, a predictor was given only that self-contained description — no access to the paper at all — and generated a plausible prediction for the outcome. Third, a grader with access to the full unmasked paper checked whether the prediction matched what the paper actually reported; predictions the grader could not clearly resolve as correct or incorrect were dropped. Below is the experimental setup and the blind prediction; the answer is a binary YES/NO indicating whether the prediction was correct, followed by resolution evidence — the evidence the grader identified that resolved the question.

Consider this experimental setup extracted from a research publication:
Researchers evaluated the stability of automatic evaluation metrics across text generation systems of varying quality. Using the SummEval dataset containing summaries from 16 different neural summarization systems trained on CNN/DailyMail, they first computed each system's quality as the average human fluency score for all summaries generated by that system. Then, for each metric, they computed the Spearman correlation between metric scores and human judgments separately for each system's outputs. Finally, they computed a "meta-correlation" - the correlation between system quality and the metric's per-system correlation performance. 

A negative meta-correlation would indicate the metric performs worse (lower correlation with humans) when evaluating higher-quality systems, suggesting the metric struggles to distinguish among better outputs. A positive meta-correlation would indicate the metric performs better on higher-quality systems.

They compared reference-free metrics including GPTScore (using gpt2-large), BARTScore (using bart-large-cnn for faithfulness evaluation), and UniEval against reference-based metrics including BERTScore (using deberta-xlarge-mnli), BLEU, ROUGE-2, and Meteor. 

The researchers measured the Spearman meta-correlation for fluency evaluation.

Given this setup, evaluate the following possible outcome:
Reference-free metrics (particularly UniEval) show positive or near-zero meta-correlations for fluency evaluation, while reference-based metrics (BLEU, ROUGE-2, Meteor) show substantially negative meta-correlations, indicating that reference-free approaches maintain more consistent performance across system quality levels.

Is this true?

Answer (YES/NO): NO